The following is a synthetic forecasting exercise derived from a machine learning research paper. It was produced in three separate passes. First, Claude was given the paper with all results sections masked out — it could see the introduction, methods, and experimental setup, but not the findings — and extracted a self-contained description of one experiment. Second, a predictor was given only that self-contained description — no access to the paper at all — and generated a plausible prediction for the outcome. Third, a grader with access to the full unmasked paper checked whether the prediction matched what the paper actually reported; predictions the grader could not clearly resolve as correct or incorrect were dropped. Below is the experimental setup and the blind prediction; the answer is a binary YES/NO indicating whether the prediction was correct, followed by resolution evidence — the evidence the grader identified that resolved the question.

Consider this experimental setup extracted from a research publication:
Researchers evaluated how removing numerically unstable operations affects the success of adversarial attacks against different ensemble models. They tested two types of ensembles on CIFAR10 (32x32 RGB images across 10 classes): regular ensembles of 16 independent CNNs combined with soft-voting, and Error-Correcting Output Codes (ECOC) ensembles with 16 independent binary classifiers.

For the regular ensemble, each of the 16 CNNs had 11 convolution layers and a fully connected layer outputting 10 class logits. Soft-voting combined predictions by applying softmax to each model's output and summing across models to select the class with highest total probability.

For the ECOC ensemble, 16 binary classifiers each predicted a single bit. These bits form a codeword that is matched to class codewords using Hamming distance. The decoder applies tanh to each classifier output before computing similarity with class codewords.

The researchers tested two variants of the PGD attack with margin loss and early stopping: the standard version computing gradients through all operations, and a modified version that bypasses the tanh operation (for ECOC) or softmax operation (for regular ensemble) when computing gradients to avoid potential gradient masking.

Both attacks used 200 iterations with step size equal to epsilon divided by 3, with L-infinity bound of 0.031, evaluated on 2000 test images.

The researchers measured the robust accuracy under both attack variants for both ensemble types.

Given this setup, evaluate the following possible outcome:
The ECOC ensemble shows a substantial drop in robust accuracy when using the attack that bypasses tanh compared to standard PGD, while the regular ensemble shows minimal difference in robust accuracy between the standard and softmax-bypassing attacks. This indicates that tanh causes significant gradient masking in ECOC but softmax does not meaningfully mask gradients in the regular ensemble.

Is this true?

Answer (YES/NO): NO